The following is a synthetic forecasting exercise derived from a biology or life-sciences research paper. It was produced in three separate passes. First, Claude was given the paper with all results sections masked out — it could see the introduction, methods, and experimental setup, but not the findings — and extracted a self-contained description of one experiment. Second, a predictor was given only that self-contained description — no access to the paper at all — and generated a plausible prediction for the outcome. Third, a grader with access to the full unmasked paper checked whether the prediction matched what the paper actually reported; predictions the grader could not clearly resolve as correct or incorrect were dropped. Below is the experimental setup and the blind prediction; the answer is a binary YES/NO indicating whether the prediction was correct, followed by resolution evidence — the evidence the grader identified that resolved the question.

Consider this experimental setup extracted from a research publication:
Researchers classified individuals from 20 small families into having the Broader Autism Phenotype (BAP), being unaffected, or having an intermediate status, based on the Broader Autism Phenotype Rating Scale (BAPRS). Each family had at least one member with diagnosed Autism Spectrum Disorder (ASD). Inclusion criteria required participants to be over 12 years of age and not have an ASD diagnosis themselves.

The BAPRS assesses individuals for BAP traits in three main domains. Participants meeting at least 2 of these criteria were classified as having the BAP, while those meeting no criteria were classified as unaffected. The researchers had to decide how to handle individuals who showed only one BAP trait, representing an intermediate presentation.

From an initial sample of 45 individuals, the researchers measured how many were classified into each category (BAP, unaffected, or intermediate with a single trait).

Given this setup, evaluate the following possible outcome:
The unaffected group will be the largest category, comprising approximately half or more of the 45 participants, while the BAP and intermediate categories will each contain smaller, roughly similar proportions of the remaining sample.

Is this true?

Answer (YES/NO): NO